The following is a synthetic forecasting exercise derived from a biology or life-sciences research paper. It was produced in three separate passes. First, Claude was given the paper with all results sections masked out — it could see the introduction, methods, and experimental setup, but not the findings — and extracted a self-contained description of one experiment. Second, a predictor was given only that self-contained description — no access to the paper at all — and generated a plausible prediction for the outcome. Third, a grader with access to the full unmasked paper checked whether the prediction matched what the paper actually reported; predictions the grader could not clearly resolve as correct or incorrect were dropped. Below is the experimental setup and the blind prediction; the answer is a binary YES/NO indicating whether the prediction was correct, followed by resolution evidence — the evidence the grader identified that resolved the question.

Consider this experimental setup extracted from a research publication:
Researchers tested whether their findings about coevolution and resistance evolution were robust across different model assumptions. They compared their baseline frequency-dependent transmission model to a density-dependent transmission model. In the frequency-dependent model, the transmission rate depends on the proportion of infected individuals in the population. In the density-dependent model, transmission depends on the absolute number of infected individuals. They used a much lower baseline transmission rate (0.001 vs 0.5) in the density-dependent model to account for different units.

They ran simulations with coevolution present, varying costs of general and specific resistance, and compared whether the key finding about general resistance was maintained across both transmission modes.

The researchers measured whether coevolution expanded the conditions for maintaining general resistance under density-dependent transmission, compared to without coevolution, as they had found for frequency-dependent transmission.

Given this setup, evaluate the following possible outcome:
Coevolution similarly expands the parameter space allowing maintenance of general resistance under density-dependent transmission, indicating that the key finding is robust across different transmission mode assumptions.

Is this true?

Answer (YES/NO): YES